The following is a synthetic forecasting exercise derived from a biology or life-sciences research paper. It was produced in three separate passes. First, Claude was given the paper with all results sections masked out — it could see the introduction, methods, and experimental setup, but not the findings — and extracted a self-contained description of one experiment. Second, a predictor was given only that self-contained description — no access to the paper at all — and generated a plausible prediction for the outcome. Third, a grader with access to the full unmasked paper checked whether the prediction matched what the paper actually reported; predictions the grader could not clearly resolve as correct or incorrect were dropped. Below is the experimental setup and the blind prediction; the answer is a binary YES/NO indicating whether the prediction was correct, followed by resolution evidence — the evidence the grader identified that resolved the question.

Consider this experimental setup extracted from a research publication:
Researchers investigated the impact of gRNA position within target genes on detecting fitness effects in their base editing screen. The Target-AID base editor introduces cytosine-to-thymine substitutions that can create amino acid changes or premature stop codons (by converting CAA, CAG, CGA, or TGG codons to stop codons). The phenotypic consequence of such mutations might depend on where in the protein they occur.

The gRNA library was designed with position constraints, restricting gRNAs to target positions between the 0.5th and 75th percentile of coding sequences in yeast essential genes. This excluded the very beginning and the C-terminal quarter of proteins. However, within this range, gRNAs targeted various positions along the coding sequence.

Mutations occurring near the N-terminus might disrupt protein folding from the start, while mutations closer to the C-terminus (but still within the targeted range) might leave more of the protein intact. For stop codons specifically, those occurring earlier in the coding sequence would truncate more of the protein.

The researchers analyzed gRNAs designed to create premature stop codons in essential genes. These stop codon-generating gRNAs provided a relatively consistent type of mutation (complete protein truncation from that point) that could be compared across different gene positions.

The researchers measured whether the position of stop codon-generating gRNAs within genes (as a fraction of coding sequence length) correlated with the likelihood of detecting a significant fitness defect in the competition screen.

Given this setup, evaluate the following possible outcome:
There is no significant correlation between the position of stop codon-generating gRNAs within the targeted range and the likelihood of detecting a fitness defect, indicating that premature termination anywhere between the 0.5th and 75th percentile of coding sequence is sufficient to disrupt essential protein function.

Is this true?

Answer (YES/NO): YES